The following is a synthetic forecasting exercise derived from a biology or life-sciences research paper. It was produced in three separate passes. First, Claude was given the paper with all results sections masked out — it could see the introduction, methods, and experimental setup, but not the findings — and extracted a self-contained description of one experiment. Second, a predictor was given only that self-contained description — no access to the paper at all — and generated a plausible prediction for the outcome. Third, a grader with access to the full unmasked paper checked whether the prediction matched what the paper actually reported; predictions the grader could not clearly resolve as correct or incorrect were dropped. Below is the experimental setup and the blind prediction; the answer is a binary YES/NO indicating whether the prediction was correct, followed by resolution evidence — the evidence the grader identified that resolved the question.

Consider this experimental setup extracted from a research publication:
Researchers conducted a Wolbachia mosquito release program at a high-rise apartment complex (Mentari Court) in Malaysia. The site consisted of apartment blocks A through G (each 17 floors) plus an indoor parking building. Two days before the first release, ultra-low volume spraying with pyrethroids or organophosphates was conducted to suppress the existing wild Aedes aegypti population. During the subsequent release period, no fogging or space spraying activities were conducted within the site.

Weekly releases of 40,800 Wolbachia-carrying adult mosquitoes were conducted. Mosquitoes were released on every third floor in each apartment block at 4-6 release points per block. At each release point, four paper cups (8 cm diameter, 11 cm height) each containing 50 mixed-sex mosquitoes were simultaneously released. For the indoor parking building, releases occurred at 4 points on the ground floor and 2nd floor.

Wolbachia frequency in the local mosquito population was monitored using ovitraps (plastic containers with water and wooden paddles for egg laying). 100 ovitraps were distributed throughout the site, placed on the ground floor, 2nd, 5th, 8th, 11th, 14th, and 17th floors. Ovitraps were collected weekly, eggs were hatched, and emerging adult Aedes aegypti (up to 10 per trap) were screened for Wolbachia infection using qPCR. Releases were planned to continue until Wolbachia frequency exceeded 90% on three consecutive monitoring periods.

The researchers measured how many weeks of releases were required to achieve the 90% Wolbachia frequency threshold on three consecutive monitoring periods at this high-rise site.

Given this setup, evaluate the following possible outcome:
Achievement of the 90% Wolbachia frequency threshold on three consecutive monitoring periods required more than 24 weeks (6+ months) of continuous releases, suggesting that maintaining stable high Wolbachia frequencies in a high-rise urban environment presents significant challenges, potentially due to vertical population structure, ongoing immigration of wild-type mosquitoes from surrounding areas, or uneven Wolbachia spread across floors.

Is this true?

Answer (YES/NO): NO